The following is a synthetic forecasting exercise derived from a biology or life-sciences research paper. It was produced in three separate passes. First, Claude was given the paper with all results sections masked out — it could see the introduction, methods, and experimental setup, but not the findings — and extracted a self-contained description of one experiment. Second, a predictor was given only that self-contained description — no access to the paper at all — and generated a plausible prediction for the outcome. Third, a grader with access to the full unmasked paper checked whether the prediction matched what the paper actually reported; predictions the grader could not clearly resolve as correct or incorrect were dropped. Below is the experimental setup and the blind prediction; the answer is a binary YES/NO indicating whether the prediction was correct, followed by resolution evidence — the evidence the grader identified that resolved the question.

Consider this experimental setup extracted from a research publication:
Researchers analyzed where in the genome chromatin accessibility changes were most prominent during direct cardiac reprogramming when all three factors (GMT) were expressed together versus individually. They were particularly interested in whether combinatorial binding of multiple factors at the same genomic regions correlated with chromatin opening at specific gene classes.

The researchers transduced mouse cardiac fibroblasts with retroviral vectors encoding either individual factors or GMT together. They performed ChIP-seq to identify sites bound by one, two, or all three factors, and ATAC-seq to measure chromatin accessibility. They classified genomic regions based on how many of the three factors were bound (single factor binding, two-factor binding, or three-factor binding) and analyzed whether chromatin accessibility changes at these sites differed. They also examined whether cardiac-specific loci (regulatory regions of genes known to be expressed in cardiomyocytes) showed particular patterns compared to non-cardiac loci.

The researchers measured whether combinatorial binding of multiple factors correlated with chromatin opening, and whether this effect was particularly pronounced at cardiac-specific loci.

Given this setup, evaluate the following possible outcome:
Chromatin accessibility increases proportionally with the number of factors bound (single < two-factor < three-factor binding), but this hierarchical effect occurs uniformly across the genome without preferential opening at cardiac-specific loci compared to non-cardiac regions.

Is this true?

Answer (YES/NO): NO